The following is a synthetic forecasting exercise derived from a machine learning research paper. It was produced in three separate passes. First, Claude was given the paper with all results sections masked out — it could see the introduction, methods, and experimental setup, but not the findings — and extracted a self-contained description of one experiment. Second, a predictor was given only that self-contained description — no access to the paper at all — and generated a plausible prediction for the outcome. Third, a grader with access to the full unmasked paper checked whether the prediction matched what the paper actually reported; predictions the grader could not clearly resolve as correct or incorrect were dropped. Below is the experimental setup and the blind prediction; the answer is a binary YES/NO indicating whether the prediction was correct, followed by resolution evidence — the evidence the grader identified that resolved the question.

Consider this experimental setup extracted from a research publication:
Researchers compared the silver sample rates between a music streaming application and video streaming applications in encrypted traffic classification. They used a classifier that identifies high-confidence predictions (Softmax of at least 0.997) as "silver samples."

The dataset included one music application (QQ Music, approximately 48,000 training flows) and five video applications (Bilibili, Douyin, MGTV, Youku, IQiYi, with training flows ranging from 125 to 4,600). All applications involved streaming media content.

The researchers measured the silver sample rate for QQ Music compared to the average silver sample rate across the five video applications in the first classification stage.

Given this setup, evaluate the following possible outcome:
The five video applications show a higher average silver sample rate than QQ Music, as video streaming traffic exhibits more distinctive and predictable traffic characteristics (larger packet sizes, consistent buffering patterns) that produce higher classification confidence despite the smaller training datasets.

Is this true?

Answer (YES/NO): NO